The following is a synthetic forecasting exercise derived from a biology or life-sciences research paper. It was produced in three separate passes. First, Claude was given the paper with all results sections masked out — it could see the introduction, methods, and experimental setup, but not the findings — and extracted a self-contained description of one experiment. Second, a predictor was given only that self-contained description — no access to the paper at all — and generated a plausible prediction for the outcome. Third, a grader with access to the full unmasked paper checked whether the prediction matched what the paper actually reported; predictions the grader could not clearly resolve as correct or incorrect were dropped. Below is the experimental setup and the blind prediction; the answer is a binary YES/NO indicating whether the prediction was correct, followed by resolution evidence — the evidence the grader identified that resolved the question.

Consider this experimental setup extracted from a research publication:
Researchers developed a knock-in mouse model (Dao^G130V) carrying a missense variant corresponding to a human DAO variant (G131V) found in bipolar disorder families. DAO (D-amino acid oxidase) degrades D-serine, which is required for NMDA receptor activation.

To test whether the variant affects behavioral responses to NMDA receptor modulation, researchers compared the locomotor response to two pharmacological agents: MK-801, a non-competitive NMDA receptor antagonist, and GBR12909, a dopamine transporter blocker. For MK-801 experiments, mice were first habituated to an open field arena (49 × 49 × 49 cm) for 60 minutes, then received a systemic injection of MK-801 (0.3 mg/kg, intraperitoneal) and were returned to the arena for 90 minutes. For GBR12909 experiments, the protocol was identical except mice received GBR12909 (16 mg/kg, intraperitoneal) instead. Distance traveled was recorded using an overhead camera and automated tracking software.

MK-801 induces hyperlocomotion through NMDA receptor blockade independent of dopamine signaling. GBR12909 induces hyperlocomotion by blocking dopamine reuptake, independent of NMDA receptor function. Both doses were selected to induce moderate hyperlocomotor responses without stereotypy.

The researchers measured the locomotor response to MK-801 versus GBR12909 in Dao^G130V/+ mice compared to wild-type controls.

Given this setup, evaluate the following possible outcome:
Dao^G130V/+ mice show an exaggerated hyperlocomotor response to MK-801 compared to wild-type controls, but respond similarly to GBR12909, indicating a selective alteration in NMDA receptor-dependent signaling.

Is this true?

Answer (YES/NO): NO